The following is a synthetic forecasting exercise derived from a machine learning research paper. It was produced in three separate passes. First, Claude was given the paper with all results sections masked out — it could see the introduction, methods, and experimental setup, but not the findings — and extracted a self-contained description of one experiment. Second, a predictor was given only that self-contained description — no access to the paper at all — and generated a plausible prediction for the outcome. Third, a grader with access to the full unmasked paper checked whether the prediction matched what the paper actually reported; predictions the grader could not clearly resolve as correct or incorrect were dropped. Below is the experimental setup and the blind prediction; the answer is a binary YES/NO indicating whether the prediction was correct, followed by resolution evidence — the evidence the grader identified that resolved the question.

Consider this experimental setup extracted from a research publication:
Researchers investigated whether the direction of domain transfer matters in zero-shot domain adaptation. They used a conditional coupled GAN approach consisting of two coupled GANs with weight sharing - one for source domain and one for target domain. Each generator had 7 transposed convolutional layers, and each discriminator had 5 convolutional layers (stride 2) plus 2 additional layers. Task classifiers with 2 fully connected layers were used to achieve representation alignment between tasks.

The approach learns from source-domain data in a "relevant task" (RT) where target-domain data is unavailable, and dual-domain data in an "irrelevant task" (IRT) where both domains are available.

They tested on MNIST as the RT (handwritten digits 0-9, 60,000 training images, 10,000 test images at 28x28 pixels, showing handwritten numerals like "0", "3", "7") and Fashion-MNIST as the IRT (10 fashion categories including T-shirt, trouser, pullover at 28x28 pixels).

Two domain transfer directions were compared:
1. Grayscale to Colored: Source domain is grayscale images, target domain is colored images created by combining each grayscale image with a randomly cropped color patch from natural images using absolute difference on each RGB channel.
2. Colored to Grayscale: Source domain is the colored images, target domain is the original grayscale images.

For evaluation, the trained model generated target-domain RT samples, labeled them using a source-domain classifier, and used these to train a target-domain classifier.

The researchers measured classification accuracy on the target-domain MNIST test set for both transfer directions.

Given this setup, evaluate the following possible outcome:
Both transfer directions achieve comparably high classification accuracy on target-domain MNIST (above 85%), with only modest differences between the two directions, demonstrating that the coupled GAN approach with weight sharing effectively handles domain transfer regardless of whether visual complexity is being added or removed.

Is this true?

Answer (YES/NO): NO